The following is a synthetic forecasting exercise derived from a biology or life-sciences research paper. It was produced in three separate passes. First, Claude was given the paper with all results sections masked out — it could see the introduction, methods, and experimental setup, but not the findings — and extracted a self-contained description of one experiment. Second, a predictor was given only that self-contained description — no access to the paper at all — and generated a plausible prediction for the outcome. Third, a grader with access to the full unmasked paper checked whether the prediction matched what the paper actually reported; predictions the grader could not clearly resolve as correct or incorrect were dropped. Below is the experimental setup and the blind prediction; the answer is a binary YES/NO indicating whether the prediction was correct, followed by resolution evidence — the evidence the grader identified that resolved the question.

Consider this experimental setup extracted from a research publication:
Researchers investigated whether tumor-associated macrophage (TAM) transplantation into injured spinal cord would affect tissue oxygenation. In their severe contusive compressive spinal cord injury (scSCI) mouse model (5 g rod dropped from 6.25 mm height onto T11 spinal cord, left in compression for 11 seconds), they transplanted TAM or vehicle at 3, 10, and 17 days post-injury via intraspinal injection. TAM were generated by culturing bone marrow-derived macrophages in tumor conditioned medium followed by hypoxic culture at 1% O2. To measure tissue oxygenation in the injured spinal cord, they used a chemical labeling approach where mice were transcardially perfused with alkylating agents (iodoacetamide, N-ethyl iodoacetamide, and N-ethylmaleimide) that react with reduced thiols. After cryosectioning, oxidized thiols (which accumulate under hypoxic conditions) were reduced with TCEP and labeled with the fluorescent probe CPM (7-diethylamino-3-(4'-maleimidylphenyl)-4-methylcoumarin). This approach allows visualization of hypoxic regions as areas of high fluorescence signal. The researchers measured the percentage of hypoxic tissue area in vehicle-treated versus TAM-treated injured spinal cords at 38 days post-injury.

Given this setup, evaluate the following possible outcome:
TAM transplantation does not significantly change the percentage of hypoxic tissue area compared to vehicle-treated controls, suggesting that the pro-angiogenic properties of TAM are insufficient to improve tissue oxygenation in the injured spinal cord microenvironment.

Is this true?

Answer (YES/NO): NO